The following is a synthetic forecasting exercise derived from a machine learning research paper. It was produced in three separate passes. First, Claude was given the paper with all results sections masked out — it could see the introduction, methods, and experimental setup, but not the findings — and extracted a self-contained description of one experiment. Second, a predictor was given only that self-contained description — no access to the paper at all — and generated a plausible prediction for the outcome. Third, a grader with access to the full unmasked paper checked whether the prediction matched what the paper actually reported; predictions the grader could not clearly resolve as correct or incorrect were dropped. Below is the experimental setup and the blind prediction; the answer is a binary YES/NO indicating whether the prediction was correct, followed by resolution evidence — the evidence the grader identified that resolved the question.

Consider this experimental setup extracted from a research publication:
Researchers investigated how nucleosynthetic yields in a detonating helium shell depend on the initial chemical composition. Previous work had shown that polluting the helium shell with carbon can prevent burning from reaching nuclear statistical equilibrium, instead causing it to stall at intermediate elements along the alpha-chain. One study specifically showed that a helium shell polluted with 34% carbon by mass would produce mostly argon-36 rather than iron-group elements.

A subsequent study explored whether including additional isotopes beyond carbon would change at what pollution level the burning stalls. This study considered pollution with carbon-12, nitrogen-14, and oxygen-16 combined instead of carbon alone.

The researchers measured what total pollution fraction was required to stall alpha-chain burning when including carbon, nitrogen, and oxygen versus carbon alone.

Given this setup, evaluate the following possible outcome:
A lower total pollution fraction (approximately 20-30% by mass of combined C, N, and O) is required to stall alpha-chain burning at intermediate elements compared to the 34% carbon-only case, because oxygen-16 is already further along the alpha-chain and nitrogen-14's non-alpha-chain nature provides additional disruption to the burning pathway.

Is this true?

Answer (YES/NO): NO